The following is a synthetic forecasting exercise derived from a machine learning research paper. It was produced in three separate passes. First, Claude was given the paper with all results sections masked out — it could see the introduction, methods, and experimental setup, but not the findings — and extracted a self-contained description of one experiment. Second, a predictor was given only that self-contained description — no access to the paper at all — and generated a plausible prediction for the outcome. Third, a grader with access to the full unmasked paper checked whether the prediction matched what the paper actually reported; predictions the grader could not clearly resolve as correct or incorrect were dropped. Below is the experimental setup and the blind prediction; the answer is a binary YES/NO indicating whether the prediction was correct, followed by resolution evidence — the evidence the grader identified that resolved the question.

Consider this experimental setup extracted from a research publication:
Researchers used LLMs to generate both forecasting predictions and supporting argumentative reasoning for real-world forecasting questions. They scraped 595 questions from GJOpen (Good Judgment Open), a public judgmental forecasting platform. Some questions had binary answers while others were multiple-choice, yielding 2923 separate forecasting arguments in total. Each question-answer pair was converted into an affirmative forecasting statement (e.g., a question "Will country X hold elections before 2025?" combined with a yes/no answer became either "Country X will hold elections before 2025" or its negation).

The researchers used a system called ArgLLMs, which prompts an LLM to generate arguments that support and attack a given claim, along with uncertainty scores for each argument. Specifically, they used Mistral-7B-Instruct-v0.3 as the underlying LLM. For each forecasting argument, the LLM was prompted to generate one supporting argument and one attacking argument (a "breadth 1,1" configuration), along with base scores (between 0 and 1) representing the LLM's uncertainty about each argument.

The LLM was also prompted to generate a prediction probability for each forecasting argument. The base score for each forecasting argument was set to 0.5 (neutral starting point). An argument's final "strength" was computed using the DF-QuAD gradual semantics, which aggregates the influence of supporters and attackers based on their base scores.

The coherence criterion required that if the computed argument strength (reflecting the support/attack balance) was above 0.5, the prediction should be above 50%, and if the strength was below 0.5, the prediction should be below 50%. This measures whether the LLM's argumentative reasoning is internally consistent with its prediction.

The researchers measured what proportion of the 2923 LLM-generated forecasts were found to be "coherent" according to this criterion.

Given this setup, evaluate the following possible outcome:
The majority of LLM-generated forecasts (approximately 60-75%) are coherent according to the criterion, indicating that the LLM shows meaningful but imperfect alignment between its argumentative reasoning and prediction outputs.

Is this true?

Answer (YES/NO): NO